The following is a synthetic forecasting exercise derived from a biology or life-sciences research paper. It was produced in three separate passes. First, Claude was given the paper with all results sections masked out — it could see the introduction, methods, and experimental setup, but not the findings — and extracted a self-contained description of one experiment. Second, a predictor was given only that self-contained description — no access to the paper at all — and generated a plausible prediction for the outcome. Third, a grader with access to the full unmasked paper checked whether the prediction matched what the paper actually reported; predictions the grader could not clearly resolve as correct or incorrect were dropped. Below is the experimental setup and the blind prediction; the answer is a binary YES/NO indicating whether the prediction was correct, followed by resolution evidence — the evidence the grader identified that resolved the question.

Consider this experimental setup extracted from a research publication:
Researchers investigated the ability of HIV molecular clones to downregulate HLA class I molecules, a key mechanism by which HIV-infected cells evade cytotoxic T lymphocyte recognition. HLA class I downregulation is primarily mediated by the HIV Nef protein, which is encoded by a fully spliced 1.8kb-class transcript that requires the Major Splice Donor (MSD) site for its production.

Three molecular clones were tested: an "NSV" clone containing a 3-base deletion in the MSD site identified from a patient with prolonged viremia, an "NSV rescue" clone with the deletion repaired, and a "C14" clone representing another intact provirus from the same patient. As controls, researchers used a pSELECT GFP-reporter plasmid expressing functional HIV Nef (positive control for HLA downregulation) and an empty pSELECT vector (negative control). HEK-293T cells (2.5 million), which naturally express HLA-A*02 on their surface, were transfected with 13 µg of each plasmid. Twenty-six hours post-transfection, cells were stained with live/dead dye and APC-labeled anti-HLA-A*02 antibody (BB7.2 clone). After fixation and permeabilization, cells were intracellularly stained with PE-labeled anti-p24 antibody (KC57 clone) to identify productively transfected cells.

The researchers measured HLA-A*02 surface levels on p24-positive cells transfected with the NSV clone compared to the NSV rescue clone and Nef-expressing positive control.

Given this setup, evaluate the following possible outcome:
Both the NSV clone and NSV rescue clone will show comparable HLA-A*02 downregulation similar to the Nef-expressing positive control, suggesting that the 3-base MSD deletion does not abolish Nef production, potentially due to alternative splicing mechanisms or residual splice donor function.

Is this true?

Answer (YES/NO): YES